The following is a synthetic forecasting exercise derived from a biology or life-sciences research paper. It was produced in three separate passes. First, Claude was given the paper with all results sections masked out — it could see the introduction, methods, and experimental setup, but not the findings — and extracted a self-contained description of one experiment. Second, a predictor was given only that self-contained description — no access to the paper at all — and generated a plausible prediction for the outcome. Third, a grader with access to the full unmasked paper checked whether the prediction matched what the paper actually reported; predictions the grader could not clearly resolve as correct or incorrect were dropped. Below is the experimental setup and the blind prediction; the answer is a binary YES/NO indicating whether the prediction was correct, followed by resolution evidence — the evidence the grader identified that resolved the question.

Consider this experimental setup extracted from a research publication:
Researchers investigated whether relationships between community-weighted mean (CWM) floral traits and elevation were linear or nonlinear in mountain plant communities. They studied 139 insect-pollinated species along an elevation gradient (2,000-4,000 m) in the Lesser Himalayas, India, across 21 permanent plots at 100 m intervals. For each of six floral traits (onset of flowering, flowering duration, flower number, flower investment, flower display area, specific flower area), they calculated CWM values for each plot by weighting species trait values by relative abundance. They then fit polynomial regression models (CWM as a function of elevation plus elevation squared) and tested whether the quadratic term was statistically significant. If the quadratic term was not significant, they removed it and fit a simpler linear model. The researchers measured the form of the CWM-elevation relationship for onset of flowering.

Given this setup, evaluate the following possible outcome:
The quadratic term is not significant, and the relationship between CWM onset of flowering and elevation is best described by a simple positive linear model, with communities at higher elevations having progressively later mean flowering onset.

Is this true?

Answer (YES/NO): YES